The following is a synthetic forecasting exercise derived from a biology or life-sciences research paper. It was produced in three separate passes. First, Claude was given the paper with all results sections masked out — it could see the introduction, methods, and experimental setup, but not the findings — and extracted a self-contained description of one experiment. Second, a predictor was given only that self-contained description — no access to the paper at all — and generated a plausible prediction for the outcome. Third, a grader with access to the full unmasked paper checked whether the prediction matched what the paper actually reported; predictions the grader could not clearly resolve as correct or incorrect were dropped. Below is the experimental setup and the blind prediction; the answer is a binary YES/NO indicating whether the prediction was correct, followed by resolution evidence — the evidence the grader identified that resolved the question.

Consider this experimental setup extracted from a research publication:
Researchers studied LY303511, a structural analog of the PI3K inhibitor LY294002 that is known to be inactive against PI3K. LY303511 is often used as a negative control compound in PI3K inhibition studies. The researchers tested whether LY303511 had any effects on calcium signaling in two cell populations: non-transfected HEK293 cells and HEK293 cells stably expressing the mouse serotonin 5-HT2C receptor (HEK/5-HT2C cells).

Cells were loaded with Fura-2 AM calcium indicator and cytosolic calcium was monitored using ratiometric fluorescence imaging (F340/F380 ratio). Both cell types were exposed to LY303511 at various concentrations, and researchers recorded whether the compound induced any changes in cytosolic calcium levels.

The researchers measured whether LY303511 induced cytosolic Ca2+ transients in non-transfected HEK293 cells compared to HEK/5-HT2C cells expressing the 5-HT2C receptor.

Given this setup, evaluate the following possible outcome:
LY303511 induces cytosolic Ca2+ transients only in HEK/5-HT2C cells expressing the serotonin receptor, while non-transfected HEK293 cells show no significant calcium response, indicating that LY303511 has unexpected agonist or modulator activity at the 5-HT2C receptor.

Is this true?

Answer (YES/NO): YES